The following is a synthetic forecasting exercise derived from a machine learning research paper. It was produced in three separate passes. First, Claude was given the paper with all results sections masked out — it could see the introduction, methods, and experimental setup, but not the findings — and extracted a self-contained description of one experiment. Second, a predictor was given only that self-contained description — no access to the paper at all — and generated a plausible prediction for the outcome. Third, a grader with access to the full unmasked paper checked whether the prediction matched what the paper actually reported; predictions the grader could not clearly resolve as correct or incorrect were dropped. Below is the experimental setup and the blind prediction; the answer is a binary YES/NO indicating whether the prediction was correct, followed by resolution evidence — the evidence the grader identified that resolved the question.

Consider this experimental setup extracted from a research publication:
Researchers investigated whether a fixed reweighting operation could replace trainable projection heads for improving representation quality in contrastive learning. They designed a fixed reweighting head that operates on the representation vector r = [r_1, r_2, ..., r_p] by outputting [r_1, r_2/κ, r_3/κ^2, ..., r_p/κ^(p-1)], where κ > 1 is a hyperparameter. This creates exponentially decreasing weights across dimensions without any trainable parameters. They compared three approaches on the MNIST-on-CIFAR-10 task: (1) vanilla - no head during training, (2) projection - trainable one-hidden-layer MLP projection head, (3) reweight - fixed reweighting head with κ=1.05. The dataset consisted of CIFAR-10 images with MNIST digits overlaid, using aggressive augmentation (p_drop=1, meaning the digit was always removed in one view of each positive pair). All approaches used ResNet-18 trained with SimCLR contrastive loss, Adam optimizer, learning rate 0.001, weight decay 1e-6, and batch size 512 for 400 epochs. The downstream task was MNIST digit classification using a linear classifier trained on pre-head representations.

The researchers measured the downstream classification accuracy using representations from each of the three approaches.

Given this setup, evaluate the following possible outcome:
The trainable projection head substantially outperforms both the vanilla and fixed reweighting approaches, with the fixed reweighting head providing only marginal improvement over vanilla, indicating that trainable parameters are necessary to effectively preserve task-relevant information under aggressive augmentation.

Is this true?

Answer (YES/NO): NO